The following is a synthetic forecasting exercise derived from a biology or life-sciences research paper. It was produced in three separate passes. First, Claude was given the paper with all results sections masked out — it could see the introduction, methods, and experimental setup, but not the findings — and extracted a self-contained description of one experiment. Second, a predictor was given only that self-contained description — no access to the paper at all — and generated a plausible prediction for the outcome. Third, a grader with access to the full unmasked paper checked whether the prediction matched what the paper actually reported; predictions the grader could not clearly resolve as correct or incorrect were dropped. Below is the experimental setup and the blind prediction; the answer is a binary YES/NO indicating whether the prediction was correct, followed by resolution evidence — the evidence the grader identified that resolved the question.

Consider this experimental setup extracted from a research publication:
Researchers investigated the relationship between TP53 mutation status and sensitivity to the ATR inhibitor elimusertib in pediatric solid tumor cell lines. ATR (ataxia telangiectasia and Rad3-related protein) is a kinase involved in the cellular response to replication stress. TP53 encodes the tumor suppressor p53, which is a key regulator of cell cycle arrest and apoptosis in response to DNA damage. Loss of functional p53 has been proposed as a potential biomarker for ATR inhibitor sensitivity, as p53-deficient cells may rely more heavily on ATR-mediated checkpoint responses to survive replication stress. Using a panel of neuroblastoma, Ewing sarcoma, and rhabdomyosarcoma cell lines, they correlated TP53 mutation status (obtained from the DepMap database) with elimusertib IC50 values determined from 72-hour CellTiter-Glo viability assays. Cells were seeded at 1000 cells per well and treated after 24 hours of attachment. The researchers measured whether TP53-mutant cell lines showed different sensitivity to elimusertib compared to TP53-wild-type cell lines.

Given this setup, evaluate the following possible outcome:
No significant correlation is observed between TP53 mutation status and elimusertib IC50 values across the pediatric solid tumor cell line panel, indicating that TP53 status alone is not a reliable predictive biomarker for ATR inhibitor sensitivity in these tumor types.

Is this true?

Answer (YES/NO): NO